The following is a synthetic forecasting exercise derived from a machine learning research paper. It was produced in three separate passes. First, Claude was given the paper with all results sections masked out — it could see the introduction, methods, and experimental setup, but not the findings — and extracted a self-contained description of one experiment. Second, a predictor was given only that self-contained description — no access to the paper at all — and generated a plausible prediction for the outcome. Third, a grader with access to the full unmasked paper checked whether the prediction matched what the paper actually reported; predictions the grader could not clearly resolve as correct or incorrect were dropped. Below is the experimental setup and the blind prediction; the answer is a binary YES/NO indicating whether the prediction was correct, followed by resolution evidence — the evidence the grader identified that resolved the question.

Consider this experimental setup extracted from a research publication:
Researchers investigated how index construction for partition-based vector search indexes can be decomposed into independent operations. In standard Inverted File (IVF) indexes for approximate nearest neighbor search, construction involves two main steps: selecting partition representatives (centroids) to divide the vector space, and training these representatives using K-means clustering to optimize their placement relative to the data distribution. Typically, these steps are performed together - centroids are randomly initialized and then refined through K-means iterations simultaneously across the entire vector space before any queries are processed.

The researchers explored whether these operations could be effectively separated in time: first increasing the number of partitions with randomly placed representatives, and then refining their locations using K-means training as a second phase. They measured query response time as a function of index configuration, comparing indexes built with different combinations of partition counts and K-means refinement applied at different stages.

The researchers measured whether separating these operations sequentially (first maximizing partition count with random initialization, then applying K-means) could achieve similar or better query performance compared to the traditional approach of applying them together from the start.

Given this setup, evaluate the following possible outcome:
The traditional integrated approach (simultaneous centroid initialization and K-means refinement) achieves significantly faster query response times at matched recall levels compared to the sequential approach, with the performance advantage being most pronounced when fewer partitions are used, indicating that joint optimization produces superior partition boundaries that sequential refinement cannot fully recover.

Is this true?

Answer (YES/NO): NO